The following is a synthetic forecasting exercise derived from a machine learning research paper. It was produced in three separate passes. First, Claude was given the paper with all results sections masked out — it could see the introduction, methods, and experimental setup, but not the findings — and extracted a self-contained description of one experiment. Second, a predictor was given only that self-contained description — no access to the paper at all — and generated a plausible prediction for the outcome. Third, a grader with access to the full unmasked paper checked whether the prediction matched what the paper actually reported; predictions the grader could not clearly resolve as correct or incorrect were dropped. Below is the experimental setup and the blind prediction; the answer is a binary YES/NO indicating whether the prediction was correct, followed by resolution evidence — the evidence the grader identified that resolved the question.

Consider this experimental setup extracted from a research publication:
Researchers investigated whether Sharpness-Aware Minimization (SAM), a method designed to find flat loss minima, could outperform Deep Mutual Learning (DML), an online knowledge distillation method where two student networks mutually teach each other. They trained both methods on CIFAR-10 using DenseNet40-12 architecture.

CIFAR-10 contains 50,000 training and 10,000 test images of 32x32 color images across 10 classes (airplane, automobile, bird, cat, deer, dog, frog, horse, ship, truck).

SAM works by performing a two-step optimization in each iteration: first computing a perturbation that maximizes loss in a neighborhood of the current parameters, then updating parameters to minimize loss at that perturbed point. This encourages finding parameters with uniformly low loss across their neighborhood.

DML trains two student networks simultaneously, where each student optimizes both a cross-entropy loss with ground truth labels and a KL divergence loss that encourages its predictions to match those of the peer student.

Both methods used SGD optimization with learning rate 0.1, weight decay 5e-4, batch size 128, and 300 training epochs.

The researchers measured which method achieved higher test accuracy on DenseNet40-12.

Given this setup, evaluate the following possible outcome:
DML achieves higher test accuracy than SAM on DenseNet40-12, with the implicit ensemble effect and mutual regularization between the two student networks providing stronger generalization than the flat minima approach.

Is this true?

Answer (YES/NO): YES